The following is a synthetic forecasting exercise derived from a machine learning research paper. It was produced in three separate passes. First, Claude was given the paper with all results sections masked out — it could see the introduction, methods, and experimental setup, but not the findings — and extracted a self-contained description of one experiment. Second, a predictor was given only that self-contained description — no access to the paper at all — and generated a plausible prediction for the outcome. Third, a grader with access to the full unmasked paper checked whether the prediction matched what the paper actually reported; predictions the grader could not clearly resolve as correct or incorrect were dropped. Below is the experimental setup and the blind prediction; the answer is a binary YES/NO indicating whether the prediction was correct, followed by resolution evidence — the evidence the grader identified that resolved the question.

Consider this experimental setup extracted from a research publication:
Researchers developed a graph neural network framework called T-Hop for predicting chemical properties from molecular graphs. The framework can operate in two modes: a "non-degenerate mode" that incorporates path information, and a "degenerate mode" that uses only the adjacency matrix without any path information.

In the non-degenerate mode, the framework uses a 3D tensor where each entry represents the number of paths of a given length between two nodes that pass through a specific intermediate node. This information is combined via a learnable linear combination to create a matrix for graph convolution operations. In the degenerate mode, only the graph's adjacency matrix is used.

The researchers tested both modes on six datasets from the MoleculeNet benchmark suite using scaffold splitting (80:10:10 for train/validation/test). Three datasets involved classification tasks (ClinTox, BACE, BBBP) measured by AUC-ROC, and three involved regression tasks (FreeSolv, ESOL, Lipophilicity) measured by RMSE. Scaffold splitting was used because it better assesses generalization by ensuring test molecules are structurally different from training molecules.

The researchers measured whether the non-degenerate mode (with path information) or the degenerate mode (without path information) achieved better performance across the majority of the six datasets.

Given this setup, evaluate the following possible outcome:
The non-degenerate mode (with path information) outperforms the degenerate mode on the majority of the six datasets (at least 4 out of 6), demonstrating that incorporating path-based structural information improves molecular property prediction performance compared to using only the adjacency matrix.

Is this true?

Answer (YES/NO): NO